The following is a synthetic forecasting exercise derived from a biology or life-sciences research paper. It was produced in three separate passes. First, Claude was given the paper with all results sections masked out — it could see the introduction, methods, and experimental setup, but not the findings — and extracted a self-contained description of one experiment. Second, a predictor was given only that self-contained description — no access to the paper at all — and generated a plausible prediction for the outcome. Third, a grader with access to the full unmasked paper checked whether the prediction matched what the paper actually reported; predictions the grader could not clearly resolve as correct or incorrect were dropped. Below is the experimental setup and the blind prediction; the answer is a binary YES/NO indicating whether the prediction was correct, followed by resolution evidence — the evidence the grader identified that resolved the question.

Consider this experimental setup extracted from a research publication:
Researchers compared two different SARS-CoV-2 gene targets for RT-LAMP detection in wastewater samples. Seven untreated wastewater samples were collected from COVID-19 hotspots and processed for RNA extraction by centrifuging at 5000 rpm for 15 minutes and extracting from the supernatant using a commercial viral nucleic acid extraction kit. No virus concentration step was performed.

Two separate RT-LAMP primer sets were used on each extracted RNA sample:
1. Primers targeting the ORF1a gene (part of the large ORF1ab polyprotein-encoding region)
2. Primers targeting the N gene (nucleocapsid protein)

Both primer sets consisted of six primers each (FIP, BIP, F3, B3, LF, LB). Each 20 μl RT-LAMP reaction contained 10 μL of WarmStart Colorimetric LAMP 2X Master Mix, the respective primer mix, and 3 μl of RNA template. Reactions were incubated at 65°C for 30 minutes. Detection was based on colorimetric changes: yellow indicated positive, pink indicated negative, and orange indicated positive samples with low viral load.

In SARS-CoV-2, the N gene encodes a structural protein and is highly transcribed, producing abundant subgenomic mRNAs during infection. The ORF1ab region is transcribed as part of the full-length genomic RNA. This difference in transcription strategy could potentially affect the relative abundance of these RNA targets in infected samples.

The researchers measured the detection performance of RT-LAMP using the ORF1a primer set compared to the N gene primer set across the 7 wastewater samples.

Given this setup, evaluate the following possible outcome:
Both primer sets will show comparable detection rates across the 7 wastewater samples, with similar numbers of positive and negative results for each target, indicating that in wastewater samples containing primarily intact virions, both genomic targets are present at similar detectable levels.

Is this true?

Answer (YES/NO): NO